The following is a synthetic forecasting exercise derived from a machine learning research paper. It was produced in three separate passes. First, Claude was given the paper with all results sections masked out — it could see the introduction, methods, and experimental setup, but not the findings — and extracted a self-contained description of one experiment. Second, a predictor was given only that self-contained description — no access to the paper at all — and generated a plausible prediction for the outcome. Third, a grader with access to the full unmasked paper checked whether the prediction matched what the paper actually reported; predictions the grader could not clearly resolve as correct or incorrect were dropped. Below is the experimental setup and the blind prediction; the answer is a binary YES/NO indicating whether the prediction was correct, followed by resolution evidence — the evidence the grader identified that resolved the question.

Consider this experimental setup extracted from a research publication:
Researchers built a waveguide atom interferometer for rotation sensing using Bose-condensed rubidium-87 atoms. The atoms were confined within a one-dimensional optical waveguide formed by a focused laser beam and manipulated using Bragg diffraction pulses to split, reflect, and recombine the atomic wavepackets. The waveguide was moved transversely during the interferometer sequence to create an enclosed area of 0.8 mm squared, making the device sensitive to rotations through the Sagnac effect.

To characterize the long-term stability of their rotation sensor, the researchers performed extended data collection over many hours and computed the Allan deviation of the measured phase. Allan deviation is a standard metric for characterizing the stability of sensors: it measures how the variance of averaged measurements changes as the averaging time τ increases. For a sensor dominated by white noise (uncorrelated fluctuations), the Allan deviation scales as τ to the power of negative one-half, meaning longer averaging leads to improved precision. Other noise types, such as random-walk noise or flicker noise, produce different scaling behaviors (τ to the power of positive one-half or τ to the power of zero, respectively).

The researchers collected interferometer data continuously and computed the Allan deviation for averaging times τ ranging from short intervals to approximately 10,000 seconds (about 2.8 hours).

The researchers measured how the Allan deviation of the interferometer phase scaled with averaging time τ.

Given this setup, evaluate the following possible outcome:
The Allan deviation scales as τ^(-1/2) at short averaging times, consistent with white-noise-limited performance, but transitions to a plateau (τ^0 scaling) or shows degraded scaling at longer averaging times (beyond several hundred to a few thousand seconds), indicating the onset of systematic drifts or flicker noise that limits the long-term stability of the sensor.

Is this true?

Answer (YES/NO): NO